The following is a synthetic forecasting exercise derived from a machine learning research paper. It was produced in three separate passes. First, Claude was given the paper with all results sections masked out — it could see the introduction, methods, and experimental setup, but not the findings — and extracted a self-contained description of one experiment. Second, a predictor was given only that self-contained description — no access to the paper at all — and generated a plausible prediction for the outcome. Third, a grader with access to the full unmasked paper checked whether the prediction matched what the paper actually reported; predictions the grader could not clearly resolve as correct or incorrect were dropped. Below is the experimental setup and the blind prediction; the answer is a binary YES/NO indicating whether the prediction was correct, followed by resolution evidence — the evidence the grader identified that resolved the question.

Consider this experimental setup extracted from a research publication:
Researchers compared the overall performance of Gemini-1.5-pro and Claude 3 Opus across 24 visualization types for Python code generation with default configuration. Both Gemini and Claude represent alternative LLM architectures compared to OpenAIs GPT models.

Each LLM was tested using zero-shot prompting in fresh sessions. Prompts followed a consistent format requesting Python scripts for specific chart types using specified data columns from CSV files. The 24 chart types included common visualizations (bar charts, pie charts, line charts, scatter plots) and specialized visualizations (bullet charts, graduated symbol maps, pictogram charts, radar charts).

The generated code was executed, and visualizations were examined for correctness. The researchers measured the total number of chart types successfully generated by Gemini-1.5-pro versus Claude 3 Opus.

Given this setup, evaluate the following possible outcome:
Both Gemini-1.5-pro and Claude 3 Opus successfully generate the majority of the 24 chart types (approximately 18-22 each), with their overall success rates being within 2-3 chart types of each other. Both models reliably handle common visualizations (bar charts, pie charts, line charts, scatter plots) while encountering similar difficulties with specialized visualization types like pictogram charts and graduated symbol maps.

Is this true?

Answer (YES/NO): NO